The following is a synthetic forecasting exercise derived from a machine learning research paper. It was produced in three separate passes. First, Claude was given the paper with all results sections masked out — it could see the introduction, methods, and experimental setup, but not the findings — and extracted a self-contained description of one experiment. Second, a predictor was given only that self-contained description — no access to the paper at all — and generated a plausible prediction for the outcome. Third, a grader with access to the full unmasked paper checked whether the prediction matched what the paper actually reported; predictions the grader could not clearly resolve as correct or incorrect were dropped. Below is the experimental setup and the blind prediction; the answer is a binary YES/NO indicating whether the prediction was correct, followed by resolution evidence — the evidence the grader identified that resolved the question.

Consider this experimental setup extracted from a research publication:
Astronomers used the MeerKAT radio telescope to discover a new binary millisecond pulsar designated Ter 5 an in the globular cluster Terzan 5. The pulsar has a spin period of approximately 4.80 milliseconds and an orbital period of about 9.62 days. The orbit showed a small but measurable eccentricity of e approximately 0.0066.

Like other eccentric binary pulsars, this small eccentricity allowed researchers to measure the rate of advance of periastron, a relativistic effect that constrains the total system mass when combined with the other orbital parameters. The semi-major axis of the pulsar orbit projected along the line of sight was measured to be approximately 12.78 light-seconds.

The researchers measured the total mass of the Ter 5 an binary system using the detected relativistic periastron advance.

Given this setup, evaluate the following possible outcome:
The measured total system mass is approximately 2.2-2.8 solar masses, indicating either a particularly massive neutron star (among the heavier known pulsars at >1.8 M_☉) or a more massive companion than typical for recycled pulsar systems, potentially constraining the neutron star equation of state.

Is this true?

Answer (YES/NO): NO